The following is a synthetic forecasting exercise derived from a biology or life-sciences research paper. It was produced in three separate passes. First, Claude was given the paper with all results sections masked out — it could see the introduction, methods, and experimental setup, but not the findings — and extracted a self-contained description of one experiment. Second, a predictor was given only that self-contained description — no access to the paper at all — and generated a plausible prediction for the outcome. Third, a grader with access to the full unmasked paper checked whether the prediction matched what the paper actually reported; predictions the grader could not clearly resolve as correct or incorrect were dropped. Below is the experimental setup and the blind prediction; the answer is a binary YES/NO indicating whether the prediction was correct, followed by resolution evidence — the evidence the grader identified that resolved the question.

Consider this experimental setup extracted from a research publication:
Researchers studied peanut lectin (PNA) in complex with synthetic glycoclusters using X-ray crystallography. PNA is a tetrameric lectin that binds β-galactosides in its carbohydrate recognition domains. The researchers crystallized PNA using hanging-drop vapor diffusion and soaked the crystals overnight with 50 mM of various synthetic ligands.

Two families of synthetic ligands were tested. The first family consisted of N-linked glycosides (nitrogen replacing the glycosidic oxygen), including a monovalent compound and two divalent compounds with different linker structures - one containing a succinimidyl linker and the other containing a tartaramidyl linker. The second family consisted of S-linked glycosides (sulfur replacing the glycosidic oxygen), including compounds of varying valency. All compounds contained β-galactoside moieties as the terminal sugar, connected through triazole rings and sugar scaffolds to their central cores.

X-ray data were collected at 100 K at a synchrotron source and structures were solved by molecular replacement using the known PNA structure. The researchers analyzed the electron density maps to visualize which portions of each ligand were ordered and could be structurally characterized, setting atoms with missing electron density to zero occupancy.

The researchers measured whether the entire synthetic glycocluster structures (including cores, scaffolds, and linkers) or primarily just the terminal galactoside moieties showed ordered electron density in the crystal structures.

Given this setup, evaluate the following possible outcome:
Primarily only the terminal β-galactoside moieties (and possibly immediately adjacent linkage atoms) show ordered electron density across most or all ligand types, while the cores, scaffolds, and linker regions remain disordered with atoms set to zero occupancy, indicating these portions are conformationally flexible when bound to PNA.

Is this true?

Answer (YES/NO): NO